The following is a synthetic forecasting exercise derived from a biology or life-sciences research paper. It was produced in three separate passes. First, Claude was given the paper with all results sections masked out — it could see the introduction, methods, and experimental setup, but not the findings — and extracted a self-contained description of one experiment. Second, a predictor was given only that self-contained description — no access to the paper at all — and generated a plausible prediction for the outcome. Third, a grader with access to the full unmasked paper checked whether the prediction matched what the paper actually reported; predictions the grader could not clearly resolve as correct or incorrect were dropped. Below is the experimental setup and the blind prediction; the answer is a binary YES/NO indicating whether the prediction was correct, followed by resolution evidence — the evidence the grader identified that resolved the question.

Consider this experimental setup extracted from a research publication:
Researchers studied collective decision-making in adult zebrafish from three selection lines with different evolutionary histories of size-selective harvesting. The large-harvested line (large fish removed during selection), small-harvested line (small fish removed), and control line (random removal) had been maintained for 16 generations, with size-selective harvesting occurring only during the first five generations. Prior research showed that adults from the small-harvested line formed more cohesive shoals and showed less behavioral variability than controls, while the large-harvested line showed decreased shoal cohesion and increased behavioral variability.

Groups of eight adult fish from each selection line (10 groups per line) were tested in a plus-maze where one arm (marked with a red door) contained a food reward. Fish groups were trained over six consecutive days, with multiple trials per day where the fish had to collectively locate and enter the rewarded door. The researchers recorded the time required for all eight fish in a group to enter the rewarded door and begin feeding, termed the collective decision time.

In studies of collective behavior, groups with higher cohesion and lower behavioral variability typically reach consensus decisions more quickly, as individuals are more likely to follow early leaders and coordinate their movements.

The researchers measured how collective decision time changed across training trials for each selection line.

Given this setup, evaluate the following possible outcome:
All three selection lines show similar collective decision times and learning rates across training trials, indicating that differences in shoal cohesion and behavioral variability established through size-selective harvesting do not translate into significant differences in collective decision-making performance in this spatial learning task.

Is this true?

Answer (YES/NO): YES